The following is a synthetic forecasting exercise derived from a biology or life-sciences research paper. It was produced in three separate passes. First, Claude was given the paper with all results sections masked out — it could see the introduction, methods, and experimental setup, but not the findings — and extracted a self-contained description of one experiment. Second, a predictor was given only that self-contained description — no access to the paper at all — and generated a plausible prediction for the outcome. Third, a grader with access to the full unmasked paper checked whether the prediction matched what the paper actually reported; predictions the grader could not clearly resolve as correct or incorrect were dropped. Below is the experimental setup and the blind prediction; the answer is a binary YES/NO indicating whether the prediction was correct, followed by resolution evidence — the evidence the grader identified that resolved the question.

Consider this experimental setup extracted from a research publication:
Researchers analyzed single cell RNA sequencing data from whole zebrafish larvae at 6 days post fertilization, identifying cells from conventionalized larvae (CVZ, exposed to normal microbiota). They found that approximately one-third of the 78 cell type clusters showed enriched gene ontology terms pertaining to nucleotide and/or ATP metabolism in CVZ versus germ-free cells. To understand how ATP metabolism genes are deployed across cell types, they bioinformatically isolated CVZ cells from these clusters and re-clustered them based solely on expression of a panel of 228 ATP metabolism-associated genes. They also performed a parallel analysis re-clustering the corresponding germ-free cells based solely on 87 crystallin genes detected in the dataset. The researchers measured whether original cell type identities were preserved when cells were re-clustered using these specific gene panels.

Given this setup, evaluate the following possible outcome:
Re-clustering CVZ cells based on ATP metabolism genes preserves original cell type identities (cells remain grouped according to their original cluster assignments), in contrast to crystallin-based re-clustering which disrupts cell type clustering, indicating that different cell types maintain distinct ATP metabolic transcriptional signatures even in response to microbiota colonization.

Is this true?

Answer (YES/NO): YES